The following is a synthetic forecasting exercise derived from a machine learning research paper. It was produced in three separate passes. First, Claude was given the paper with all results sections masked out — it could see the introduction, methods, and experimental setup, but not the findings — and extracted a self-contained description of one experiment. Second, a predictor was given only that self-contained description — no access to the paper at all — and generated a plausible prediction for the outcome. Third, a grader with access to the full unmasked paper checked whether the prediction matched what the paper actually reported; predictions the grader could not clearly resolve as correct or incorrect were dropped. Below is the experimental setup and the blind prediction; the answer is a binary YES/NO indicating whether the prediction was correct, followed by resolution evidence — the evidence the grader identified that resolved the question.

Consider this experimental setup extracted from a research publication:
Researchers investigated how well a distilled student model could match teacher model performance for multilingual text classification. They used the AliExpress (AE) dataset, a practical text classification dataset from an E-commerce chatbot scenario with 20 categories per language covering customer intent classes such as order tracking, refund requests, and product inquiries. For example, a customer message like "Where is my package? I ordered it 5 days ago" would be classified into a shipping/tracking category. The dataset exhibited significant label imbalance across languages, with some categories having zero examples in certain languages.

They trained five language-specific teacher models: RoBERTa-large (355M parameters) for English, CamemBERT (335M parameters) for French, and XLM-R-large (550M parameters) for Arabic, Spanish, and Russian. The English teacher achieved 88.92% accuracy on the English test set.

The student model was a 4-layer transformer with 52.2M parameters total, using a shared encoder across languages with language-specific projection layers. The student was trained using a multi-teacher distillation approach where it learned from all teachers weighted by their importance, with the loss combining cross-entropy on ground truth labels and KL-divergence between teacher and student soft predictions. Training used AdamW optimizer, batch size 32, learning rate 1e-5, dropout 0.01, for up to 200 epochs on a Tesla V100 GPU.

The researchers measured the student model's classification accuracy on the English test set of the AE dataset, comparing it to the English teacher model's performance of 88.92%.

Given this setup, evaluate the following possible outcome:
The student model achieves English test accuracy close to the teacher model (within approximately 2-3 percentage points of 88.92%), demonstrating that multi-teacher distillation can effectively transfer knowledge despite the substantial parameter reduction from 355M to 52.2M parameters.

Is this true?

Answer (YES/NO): YES